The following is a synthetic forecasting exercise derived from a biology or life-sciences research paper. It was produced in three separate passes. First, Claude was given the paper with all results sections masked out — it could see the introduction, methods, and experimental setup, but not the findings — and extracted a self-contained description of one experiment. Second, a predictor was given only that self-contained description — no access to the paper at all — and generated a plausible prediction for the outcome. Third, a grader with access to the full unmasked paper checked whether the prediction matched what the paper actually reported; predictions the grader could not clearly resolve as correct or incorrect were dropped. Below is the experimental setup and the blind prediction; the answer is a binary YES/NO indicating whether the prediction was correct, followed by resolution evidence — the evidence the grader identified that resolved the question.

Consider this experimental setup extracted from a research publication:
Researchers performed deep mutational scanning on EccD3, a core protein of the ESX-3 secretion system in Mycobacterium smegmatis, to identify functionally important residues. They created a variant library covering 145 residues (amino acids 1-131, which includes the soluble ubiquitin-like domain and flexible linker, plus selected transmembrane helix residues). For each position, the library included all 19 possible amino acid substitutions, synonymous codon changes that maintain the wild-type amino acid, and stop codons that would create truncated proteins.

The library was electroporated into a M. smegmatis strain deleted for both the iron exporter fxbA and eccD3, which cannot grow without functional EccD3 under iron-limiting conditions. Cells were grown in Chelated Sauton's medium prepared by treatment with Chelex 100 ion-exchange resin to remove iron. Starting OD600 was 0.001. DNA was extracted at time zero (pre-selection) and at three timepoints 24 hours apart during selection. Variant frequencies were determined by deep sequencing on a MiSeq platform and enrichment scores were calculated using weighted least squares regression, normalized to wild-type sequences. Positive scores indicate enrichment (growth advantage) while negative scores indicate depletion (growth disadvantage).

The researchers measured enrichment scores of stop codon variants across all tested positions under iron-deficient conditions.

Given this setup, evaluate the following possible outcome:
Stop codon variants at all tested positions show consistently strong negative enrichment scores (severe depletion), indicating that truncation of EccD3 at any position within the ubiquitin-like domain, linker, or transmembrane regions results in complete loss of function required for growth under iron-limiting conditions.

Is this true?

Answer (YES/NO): YES